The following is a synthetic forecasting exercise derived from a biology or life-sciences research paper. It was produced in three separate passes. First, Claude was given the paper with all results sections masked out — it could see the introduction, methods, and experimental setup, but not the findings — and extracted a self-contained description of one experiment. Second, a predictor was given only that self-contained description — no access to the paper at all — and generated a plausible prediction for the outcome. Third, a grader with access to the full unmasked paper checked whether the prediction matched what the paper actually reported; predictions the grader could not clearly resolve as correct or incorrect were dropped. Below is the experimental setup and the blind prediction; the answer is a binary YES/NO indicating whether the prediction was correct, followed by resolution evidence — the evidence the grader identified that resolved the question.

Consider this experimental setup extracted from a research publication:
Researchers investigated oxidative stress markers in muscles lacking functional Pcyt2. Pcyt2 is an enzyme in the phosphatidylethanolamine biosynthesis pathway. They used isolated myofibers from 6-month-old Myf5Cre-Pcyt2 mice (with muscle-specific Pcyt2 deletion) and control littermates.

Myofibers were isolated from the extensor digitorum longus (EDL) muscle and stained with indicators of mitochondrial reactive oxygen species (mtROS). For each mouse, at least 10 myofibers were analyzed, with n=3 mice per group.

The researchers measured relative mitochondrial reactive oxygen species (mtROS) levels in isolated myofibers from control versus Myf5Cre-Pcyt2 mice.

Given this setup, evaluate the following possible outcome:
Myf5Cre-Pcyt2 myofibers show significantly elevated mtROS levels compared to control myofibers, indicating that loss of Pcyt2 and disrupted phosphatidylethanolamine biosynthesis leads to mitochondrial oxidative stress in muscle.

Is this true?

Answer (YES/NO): YES